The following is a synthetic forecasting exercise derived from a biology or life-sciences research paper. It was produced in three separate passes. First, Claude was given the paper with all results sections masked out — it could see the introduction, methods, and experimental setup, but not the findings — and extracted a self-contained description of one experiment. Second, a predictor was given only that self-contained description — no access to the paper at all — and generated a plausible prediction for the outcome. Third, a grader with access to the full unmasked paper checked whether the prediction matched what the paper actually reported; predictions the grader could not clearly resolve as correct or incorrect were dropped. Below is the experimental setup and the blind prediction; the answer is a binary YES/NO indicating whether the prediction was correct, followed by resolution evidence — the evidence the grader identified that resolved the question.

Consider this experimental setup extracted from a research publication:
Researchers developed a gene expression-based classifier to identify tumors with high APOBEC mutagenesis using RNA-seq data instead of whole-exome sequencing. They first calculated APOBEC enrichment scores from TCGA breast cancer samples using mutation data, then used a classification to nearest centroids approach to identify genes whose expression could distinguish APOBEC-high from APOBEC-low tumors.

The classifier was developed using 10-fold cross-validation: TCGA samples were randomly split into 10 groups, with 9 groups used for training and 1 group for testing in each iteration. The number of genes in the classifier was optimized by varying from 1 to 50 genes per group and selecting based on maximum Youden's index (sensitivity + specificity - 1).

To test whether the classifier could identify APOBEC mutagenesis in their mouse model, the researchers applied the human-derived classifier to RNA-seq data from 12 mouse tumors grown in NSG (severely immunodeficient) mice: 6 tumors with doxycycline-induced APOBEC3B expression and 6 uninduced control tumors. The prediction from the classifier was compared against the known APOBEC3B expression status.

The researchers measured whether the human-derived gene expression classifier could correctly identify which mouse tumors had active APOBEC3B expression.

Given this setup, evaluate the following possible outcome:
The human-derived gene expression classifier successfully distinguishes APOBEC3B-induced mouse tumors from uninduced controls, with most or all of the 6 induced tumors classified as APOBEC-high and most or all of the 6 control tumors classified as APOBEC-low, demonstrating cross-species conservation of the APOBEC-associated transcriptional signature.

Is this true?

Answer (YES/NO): YES